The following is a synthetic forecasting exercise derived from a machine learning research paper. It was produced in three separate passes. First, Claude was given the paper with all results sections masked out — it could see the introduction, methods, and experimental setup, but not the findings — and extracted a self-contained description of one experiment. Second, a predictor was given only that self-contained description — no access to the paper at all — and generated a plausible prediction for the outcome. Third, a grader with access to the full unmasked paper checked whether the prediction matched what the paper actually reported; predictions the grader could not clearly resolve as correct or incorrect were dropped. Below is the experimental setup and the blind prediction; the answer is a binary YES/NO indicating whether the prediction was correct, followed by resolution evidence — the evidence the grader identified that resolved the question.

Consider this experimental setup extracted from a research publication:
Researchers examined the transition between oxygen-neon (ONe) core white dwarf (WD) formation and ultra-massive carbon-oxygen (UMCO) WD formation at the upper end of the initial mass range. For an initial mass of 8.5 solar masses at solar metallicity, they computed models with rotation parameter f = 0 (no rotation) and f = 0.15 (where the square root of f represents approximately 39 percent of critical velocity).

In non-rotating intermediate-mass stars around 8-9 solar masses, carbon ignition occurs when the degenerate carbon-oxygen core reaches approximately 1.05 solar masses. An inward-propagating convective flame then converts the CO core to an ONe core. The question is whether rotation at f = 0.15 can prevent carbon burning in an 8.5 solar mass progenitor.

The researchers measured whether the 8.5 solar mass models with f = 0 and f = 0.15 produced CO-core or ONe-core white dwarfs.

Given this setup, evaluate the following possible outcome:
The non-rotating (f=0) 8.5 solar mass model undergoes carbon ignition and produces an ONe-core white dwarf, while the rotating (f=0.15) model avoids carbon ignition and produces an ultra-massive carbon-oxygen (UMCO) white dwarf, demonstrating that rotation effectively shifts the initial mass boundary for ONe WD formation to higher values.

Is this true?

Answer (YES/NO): NO